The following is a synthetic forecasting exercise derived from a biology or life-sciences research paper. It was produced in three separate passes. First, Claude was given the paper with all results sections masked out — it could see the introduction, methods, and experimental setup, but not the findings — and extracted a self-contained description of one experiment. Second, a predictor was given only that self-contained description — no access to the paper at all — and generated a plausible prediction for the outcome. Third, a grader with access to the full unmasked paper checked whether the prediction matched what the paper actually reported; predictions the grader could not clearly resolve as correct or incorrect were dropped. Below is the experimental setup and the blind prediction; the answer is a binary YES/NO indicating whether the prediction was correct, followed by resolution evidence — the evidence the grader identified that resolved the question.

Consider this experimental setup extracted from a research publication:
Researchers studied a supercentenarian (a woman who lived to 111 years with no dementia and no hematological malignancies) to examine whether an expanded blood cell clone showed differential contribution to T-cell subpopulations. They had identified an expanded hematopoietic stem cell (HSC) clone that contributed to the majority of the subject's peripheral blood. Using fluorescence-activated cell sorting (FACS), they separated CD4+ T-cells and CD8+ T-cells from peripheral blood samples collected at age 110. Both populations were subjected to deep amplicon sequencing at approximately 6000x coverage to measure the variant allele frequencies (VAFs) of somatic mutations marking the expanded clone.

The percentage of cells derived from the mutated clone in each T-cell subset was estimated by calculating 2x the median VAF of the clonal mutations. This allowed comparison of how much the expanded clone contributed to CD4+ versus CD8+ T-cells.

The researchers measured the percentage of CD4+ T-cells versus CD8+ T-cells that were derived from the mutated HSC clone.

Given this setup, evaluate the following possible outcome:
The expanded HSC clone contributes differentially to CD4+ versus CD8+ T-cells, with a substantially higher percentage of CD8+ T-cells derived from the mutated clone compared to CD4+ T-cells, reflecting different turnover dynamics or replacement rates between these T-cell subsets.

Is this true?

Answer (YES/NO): NO